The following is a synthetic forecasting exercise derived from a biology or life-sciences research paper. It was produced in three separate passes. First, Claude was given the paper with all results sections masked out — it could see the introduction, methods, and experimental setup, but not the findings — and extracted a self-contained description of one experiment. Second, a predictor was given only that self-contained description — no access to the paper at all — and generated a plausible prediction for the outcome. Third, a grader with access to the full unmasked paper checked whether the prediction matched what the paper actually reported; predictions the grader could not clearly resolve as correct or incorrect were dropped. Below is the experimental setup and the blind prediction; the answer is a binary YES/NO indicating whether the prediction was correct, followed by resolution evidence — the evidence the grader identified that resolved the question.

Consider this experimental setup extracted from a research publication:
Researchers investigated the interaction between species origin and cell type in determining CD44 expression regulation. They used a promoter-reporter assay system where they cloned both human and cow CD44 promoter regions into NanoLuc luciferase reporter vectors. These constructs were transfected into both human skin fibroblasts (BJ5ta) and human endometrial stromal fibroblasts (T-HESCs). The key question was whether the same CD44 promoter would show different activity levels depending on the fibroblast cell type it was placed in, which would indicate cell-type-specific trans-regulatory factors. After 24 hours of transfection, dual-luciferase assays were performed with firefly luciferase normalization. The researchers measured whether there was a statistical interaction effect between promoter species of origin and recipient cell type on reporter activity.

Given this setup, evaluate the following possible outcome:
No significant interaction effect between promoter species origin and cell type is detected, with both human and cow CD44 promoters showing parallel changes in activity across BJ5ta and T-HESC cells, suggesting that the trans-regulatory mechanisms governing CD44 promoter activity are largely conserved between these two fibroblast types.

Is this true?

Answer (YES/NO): YES